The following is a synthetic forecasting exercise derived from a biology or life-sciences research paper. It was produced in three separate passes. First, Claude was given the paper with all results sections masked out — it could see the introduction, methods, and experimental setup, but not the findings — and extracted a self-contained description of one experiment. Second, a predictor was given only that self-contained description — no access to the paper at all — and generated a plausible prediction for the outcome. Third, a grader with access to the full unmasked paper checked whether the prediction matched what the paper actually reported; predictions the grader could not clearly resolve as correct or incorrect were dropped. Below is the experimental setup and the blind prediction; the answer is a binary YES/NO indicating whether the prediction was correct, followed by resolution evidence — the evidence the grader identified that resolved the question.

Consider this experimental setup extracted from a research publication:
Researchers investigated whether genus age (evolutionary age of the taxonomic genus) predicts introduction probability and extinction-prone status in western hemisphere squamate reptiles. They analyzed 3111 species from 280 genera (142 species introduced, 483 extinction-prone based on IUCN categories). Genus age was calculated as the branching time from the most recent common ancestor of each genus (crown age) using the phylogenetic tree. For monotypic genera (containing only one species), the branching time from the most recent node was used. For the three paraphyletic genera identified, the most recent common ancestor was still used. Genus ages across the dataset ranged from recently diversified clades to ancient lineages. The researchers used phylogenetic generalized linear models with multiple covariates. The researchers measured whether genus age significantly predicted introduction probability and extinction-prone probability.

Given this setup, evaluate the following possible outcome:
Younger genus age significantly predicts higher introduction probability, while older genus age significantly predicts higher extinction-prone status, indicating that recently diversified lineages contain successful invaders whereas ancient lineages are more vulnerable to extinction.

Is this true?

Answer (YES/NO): NO